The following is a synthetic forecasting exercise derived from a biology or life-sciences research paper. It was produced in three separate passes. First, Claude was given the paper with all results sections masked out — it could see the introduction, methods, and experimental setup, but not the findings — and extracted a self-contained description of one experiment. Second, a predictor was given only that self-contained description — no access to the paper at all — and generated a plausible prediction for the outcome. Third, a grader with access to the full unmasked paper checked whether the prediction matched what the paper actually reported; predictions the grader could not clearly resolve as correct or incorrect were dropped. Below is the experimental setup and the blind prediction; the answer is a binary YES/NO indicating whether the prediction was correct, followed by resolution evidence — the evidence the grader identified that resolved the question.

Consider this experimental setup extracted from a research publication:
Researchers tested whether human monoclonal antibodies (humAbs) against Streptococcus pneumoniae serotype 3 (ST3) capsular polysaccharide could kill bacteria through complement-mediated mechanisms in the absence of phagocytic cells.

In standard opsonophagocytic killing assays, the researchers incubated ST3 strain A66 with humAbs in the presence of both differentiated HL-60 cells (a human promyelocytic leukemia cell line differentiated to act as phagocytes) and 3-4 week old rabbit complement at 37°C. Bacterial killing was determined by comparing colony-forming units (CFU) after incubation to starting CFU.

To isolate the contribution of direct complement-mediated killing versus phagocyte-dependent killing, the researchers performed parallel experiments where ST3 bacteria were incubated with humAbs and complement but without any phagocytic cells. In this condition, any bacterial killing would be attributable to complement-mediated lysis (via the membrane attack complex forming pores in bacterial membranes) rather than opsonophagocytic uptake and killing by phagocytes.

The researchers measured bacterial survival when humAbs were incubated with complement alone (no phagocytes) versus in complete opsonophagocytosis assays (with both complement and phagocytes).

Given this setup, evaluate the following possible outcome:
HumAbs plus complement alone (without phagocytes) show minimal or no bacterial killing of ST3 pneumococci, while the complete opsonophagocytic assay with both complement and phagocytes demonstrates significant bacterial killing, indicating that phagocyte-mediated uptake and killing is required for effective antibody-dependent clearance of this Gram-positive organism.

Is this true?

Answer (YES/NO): NO